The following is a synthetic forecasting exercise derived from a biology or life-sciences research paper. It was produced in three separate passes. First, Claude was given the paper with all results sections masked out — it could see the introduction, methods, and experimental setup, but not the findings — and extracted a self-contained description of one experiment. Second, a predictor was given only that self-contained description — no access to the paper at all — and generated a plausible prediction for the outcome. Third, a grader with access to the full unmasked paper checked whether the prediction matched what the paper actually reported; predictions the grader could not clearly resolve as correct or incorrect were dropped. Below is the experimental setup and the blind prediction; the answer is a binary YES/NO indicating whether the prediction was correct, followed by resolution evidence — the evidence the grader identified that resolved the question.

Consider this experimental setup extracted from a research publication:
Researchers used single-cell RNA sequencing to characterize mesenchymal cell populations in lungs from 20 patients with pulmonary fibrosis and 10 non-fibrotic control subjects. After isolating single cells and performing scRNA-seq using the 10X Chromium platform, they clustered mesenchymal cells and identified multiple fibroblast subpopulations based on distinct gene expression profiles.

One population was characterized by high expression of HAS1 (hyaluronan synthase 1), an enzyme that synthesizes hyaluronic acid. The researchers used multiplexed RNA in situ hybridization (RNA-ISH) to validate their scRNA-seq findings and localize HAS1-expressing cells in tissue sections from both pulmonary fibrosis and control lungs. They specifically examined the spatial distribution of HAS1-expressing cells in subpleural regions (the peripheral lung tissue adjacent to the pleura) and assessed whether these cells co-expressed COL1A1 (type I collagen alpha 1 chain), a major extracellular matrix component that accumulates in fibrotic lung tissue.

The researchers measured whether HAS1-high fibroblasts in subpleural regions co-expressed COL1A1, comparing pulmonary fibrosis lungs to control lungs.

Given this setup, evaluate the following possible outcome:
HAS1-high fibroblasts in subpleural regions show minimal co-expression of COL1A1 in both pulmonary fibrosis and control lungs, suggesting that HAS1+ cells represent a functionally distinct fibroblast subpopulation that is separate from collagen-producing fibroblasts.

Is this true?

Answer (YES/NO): NO